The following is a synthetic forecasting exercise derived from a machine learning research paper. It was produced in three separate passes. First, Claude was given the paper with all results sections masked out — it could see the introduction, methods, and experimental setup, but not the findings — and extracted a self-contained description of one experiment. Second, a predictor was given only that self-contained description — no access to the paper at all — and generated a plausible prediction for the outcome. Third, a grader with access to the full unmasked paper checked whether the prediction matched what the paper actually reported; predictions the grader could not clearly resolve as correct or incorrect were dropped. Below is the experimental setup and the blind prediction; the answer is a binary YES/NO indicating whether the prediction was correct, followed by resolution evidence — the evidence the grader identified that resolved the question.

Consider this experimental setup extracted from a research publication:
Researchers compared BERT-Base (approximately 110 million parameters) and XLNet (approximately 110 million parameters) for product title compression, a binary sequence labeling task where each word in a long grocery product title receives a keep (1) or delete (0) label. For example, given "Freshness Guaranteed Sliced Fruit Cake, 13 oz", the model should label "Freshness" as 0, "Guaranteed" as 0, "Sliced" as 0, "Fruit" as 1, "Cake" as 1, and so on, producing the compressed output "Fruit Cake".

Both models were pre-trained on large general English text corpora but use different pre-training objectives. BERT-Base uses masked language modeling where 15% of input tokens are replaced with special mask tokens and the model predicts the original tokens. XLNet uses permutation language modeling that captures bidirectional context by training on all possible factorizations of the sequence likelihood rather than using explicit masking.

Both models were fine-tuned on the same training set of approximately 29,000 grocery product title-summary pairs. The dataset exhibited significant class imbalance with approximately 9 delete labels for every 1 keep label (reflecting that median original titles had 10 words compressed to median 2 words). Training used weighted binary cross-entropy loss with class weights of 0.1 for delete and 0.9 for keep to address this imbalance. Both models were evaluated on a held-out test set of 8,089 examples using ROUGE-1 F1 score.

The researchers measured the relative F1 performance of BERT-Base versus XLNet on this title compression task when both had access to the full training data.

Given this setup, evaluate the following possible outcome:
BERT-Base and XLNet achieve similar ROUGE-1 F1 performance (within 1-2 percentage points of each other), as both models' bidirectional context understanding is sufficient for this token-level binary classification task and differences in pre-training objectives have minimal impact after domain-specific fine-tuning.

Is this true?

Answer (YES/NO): NO